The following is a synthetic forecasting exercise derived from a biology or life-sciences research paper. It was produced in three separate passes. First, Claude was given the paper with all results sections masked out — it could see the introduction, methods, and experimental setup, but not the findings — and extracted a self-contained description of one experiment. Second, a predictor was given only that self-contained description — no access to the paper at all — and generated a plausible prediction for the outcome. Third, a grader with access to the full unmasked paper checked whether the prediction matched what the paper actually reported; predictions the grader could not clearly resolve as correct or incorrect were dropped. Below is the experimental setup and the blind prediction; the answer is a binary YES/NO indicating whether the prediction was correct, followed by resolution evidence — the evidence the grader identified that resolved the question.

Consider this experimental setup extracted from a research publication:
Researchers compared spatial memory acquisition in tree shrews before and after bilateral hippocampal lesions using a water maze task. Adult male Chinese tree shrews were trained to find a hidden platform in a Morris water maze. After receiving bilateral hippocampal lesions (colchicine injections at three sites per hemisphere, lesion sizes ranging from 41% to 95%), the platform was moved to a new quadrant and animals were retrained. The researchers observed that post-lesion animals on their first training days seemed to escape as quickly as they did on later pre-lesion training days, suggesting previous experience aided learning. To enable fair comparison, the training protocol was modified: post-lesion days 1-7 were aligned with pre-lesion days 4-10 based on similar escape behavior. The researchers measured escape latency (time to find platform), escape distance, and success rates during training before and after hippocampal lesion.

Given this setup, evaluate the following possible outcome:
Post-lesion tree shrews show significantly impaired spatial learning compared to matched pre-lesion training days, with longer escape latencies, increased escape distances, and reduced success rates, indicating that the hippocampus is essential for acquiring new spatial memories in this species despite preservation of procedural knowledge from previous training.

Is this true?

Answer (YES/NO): NO